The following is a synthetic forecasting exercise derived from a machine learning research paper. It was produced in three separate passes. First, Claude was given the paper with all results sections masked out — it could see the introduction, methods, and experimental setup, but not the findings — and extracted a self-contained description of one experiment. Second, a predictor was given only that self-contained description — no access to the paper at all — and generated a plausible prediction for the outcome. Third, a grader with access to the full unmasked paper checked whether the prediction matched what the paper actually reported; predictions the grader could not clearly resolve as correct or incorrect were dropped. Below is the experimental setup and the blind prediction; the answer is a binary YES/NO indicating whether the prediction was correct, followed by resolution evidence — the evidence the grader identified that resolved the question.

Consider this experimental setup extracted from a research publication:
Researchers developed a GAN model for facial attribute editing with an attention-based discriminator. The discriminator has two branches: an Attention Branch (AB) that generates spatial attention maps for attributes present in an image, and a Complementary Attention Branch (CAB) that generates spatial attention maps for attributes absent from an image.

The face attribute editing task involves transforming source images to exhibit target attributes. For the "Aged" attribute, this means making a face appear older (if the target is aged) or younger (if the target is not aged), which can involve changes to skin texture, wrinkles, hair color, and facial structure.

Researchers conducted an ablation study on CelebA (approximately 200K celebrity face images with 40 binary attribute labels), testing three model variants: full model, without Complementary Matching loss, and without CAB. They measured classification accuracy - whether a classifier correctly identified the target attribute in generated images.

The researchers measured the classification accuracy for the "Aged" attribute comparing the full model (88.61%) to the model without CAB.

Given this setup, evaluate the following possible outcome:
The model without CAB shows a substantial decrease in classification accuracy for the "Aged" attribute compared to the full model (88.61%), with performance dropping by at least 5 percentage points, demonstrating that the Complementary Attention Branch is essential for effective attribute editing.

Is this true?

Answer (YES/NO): YES